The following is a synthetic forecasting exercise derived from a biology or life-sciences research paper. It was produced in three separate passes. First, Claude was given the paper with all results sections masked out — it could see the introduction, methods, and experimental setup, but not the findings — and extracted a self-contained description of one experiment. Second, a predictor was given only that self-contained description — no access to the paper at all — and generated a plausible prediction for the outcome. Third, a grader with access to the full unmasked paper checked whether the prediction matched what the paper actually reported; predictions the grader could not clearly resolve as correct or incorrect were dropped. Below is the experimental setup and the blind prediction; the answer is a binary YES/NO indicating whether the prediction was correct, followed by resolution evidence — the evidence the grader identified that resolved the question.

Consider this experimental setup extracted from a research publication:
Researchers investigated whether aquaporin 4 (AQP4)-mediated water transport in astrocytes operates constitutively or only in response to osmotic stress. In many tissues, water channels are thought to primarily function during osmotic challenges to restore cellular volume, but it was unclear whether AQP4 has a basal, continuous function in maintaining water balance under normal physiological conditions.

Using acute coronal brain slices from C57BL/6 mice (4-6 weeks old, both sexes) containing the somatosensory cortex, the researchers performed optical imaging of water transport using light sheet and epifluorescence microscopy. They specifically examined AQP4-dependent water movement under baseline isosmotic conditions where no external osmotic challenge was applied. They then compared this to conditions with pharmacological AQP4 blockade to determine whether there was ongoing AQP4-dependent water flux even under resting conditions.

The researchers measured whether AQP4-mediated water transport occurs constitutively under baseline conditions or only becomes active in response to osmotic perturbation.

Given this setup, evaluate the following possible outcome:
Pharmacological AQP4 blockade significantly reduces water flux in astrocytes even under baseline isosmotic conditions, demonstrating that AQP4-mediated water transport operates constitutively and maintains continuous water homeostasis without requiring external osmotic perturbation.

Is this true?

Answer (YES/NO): YES